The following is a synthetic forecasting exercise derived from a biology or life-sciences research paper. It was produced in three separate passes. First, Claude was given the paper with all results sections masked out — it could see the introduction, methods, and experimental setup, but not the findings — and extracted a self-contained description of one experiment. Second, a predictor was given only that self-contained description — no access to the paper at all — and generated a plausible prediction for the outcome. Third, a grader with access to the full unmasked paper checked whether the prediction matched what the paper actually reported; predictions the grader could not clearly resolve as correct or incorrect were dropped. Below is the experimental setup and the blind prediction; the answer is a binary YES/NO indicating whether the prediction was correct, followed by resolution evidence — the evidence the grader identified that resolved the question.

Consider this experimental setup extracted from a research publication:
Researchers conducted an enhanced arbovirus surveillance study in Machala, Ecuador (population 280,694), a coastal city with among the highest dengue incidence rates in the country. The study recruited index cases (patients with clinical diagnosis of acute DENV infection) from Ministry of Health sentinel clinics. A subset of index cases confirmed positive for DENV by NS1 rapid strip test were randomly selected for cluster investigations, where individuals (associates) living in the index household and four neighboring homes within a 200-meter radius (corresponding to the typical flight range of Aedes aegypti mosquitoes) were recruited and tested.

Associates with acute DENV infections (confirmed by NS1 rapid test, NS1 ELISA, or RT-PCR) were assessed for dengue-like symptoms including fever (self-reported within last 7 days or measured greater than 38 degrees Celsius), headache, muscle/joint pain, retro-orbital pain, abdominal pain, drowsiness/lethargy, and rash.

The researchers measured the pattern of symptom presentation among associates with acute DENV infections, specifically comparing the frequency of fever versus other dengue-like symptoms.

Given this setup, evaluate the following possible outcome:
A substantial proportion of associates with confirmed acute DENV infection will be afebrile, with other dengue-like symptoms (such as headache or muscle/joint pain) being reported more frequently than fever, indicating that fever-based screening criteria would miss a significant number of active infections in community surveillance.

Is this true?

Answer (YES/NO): YES